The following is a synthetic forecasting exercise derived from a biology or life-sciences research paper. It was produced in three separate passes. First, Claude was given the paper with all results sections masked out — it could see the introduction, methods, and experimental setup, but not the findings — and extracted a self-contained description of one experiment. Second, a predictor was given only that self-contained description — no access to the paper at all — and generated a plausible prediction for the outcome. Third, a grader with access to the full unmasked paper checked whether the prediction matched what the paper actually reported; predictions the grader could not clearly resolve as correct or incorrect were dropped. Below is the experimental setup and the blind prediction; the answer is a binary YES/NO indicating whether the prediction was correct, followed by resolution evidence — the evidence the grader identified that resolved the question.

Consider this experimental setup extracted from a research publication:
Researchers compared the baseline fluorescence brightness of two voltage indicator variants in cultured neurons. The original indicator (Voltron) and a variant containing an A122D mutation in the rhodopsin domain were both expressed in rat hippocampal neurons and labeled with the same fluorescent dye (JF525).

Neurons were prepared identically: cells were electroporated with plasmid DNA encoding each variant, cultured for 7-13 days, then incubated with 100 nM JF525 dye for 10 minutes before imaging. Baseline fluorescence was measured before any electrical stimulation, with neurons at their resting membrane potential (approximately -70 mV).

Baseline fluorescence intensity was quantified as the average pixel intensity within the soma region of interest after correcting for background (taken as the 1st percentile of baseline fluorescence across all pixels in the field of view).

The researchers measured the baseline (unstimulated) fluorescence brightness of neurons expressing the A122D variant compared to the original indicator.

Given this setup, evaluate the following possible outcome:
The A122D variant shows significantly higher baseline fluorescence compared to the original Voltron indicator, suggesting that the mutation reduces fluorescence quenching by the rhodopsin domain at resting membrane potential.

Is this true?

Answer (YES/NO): NO